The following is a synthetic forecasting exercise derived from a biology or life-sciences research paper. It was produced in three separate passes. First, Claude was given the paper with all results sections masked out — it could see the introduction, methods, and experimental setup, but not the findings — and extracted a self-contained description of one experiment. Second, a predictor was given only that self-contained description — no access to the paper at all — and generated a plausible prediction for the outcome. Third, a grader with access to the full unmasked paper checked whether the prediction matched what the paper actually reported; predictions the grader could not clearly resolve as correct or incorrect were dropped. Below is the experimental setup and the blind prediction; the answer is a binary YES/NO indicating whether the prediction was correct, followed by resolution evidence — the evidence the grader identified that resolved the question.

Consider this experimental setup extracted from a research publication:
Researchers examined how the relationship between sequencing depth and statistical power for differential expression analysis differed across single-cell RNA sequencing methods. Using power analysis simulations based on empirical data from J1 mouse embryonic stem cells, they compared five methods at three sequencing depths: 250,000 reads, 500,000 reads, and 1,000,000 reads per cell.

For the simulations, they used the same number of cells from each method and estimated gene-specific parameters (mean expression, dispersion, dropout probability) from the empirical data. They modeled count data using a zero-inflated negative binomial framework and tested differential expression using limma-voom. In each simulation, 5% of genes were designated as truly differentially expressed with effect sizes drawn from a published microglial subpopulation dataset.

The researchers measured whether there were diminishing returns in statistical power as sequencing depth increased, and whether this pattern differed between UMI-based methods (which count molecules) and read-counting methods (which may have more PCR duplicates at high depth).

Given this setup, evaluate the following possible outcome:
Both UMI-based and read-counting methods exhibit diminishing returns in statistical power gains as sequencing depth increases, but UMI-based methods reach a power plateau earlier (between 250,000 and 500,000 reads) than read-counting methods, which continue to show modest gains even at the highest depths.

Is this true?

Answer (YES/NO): NO